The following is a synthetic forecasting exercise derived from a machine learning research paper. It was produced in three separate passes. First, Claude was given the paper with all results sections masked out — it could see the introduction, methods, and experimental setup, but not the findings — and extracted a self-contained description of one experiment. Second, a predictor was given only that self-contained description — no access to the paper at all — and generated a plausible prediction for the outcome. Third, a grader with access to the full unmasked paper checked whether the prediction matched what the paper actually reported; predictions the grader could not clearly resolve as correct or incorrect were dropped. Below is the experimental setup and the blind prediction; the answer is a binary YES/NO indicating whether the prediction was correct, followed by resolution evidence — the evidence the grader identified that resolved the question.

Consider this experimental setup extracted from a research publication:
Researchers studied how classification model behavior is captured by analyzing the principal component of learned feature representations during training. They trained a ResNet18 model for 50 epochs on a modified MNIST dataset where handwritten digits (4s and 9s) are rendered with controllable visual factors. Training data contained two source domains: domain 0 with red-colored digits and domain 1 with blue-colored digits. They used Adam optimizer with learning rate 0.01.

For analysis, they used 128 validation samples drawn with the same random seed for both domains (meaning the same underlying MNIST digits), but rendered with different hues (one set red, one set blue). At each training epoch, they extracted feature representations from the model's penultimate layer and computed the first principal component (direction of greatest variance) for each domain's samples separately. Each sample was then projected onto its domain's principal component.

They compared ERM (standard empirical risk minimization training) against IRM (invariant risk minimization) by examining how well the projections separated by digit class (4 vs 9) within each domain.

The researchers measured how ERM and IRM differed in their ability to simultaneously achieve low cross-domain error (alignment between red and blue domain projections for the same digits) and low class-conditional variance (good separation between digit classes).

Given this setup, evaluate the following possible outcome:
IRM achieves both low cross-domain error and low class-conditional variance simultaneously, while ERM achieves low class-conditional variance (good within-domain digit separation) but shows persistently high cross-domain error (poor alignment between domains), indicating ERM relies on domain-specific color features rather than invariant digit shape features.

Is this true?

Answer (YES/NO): NO